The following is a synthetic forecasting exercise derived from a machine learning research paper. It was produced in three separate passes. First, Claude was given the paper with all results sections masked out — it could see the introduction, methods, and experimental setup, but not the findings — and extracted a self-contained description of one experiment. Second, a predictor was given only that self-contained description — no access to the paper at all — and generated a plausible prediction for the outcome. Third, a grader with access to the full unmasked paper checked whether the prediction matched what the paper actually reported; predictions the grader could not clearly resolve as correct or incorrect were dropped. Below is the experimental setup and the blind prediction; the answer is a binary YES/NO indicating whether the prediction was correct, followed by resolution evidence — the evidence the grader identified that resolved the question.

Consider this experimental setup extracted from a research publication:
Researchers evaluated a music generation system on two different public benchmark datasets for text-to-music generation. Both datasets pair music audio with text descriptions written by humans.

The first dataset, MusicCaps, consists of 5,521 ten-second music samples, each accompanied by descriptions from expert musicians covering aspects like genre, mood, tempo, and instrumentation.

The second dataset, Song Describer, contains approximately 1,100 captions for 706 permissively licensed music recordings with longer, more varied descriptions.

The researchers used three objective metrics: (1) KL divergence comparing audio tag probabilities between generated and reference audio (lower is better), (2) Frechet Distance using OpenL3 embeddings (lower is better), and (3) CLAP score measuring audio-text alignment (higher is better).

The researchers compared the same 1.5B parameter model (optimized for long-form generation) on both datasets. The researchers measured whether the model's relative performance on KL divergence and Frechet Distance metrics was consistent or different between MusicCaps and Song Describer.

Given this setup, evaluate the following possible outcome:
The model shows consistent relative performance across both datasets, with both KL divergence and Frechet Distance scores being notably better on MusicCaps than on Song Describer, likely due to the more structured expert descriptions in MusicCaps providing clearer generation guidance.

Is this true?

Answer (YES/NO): NO